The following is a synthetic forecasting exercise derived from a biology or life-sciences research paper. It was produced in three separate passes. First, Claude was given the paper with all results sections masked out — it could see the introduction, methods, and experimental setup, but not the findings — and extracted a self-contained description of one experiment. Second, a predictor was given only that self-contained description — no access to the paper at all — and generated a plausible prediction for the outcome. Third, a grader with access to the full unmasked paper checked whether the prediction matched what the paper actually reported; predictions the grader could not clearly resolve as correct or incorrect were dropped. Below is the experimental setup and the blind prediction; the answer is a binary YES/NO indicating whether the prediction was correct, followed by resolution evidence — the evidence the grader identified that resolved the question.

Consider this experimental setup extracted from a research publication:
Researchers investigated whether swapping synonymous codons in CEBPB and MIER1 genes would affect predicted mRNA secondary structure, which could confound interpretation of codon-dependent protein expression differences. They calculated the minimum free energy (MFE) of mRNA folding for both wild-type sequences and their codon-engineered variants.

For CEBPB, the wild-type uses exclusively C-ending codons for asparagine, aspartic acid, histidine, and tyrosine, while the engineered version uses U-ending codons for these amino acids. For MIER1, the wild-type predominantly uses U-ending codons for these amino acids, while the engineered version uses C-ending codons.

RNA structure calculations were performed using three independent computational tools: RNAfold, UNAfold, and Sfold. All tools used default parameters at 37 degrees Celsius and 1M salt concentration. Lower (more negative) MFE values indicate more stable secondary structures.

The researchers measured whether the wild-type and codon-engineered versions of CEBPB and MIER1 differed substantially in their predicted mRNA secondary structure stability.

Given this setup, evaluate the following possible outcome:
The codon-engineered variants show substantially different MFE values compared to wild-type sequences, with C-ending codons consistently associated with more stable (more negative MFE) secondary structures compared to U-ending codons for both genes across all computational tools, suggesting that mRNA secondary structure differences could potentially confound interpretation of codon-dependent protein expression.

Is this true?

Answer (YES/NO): NO